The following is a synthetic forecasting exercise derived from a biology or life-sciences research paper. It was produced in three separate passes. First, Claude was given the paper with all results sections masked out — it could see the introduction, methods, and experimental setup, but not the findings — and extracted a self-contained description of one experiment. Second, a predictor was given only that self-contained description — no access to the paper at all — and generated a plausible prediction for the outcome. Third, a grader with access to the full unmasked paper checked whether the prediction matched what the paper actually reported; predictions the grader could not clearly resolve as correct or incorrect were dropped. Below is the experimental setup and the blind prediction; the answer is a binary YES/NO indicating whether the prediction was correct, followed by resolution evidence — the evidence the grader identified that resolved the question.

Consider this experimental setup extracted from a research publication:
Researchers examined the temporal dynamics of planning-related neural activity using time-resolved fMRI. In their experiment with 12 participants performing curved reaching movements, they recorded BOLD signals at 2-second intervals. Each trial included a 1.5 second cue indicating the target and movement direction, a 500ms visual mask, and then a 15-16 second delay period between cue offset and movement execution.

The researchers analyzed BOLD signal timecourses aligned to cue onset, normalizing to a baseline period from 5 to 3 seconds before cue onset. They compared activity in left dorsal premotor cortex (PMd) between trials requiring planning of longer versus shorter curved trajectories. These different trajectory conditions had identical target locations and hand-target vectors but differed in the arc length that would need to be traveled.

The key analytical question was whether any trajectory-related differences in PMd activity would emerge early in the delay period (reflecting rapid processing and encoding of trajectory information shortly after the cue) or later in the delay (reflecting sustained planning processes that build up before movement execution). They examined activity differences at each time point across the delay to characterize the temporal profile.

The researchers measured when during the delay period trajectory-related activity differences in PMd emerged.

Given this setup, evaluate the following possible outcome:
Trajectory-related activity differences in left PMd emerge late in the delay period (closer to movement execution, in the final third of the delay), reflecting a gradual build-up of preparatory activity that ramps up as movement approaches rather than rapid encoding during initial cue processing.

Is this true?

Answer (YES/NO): NO